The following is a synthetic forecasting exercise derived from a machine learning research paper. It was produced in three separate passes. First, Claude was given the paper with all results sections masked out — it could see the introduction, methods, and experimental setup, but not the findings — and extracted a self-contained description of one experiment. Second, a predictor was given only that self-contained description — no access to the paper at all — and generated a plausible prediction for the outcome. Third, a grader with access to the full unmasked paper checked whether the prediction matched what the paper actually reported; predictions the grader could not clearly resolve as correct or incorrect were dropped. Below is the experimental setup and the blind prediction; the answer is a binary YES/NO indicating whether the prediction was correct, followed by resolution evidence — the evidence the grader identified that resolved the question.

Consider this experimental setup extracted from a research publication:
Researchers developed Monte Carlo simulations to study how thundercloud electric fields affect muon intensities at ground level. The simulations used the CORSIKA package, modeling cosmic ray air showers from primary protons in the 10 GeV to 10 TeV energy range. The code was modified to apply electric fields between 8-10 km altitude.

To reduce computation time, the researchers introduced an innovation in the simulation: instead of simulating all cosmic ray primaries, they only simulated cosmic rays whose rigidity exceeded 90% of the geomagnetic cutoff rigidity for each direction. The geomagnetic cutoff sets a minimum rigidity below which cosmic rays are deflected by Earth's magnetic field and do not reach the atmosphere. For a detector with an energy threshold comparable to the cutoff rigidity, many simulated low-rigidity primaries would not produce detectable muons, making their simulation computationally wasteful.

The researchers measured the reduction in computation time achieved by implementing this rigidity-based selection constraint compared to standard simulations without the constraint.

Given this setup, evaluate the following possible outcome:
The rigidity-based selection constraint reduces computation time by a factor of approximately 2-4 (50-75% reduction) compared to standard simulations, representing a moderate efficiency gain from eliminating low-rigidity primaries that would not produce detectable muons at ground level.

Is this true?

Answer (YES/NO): YES